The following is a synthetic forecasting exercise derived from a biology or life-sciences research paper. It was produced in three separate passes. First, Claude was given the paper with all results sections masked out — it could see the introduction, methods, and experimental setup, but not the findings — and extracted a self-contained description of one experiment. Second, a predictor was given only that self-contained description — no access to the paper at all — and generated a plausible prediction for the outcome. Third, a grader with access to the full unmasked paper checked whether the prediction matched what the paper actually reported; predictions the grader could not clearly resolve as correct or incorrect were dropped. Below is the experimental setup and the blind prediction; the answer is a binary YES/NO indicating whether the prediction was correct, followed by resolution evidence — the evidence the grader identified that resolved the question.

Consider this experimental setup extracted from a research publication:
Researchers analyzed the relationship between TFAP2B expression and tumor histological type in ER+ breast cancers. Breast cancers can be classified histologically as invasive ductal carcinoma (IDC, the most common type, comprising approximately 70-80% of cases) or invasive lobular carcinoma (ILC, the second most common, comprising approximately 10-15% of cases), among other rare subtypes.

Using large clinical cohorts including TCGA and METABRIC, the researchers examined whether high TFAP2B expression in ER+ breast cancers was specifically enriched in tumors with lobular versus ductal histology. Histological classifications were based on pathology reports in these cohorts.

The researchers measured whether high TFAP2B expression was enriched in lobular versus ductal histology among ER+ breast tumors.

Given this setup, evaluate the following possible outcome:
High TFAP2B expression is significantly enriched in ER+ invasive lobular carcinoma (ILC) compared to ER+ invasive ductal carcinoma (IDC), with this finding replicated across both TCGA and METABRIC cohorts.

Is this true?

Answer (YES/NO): YES